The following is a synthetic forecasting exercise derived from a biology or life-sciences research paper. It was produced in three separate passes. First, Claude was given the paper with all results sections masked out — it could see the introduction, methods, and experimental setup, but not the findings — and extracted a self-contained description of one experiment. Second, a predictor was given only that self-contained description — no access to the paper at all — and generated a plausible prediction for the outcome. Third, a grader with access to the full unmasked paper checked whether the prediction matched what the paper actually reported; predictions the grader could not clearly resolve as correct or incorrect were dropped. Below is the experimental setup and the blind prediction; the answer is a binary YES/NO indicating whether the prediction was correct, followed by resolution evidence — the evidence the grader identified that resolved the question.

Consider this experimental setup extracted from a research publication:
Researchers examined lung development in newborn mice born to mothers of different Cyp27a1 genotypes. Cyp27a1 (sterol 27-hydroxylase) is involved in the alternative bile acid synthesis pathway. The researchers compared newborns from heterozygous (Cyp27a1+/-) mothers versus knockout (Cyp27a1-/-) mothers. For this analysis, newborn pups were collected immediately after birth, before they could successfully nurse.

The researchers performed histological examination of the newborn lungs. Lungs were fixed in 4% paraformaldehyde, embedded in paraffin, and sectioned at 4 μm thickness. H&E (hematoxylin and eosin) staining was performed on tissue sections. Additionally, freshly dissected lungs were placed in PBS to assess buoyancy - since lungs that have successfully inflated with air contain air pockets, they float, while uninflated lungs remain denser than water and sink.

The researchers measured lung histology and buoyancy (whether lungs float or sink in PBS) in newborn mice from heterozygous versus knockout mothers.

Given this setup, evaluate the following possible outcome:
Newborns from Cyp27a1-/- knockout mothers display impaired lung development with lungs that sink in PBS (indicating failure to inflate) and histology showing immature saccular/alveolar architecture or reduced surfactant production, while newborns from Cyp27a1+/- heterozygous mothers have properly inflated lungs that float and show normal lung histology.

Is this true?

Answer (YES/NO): YES